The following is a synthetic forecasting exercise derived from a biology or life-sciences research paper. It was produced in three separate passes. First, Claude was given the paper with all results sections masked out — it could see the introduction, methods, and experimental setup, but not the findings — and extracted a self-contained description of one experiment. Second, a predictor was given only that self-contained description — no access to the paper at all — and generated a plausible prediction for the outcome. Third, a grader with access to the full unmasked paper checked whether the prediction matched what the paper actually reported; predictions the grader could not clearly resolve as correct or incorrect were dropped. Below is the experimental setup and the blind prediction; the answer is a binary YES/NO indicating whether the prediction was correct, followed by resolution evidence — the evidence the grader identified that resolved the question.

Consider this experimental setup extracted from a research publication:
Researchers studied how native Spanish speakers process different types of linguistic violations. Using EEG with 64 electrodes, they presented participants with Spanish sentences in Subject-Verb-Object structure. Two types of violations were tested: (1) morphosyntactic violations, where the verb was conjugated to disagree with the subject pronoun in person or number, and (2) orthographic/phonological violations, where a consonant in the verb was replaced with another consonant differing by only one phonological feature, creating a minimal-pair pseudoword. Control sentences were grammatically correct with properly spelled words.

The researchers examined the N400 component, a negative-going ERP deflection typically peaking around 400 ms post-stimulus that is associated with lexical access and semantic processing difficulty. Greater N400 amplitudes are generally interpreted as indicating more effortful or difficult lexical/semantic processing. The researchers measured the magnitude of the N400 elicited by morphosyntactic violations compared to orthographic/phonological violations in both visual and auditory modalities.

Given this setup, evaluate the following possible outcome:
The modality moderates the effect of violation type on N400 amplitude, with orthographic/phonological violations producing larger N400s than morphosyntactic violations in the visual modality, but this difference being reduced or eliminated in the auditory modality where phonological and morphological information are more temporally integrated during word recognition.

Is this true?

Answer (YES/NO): NO